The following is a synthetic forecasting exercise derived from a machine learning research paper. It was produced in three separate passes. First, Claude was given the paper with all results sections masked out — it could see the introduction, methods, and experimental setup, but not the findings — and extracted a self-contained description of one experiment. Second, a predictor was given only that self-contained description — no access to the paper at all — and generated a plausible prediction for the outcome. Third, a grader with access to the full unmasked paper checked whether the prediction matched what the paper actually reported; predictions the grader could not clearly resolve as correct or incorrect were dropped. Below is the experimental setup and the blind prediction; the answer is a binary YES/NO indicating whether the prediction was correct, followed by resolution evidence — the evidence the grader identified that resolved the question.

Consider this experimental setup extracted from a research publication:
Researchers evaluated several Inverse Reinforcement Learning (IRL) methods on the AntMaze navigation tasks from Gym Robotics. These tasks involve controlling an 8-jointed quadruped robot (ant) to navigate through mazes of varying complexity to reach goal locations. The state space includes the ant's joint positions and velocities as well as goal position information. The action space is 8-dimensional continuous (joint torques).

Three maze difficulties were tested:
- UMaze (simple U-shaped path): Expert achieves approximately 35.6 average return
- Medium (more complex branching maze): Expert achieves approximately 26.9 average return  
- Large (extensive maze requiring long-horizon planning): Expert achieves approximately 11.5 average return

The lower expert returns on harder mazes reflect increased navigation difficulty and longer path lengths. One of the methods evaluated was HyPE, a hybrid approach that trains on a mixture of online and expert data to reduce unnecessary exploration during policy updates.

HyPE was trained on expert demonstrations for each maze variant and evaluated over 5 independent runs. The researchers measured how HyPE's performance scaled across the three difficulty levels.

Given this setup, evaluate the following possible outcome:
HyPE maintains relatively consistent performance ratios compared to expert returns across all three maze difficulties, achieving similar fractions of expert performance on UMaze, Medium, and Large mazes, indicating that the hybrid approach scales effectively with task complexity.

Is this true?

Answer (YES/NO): NO